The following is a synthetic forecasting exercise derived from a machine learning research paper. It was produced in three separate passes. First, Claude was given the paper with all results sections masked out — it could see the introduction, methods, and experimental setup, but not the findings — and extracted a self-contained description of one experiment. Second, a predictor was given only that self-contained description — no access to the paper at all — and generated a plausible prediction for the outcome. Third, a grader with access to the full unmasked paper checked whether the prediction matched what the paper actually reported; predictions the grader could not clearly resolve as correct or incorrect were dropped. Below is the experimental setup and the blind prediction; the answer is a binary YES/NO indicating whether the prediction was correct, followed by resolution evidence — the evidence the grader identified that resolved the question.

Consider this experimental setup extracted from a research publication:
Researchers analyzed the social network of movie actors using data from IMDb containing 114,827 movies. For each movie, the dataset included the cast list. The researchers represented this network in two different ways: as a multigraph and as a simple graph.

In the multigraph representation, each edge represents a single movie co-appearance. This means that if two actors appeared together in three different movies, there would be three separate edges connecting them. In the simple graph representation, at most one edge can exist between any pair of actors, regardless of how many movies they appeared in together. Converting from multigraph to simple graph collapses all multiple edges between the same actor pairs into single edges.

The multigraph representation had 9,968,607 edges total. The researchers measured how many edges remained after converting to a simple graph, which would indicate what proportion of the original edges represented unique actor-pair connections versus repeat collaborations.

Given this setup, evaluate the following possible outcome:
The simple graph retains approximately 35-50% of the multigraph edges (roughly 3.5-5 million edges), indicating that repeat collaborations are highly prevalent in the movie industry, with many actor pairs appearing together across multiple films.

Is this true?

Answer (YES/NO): NO